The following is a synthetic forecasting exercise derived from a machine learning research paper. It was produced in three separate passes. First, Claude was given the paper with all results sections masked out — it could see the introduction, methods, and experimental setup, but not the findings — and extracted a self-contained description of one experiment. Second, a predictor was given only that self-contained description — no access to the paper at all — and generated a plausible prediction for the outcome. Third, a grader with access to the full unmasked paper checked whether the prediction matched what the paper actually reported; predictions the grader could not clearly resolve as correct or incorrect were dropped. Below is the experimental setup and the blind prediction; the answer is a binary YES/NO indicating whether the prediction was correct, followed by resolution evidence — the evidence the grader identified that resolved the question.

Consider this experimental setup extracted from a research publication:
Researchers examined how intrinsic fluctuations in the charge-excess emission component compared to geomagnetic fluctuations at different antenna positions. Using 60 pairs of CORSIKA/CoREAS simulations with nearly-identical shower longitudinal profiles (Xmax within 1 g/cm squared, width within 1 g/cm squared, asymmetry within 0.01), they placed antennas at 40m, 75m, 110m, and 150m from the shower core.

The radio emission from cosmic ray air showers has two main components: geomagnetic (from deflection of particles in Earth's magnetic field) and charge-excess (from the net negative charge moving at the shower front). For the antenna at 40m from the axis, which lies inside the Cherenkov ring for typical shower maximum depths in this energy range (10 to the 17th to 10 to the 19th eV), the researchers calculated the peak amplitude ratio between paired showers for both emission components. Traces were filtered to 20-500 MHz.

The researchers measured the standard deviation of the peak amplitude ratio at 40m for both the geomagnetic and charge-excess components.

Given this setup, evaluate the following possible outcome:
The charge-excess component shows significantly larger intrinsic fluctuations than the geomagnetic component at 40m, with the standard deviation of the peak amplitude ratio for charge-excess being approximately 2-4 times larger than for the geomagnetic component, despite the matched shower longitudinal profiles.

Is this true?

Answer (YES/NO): YES